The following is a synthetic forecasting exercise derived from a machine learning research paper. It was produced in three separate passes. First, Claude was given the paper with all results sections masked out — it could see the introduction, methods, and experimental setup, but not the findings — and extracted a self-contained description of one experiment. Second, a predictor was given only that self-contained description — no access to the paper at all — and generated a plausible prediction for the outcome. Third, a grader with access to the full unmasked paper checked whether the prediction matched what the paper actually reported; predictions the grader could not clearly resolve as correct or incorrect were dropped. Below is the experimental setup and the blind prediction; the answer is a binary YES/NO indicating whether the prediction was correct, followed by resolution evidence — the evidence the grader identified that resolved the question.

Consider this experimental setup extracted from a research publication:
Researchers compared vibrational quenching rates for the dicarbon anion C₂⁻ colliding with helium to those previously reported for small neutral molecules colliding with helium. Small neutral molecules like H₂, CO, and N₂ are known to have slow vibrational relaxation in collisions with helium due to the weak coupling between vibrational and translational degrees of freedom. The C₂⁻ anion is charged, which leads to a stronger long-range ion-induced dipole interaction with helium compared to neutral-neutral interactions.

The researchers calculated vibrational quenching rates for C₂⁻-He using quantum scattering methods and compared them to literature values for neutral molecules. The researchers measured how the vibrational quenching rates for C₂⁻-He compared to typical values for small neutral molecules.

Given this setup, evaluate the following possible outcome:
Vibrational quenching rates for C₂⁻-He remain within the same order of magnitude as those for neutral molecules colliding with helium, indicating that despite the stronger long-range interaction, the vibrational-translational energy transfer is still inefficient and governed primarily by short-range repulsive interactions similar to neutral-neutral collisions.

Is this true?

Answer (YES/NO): YES